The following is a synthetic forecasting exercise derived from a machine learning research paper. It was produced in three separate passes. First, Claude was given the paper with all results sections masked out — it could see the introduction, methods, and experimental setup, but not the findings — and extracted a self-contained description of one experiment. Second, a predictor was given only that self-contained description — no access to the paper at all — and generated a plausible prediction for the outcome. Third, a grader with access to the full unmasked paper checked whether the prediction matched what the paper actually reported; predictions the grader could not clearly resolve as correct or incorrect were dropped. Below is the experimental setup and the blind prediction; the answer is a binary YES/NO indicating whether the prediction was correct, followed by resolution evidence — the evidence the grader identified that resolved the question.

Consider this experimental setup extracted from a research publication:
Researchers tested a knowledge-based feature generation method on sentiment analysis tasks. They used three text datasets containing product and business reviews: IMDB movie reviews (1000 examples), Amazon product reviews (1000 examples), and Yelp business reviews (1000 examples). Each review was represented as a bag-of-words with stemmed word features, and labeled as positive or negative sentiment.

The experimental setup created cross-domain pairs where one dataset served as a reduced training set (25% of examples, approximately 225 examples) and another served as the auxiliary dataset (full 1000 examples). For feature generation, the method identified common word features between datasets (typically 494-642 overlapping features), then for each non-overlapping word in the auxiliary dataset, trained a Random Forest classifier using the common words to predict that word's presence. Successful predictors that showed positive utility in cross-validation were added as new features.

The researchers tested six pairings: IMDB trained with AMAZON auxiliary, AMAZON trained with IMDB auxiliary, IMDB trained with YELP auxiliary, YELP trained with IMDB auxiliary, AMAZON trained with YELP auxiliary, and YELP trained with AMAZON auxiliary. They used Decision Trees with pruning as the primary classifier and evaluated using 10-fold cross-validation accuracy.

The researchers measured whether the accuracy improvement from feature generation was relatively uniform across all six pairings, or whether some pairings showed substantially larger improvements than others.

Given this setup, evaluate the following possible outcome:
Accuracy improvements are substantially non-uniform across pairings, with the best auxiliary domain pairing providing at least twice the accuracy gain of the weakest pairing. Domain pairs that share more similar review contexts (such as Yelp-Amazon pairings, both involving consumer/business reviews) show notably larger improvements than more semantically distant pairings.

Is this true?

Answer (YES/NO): YES